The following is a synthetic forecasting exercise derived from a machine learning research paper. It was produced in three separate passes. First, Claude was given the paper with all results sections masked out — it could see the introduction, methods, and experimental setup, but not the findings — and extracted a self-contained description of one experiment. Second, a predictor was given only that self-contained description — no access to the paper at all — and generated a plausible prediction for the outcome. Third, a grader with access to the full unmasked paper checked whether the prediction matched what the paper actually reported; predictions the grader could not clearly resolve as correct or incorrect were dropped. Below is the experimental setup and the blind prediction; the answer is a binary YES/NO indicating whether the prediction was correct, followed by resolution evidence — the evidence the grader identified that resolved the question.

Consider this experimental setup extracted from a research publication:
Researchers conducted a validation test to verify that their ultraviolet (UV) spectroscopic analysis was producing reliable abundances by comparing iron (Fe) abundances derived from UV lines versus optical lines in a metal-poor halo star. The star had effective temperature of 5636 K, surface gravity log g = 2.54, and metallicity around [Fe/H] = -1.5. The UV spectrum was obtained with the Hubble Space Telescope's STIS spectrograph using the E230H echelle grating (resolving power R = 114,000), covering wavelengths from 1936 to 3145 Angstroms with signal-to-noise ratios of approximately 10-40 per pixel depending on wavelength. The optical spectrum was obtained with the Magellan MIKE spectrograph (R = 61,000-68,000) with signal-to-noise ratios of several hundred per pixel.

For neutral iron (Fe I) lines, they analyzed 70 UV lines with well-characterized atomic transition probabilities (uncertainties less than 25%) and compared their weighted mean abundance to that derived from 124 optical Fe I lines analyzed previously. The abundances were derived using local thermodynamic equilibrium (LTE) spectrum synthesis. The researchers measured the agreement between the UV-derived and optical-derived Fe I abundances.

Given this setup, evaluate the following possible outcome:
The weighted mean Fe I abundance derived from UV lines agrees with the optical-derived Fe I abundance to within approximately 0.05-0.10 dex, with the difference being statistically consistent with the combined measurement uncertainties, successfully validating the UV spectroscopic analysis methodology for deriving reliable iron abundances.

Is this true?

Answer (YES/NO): YES